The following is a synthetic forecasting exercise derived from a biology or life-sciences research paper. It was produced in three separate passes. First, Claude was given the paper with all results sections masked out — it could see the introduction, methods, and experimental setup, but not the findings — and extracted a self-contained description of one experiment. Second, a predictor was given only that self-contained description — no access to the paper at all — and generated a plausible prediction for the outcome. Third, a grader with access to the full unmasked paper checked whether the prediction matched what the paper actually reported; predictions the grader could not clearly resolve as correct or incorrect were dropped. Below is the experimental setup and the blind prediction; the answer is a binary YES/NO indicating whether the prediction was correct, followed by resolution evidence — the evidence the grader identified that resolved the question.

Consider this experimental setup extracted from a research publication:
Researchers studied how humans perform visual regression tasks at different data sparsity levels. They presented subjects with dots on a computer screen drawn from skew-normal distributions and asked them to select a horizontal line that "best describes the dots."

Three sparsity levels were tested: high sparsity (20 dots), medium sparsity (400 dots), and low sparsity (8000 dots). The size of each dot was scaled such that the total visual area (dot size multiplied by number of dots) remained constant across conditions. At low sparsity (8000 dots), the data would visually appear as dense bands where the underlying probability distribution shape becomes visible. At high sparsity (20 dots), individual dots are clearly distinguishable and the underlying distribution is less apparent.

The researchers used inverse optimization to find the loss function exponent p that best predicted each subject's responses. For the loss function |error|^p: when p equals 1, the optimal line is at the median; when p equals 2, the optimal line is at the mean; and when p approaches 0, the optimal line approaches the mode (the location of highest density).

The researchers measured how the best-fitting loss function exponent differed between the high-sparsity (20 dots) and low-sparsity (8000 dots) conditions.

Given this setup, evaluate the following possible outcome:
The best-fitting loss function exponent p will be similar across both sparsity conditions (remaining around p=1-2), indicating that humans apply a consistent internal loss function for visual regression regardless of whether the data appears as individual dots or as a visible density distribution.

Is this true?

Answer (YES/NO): NO